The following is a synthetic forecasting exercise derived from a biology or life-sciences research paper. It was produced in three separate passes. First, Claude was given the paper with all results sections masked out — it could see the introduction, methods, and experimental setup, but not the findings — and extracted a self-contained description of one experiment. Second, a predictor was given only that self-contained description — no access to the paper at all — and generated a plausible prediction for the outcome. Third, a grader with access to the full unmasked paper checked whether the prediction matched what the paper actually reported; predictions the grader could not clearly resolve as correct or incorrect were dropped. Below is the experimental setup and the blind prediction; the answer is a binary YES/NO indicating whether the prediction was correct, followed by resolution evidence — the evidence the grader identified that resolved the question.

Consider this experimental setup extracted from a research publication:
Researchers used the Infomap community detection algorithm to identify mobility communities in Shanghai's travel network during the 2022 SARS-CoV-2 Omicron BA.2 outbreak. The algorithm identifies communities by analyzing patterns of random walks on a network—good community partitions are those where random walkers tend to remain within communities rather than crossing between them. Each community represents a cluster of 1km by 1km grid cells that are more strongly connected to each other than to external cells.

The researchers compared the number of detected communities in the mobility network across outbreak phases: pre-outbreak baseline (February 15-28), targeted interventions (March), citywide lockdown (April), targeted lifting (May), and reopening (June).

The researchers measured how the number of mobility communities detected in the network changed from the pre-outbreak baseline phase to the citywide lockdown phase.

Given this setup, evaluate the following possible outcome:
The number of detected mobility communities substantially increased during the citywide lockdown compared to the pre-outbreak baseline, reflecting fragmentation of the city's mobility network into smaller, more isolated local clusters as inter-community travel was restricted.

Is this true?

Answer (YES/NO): YES